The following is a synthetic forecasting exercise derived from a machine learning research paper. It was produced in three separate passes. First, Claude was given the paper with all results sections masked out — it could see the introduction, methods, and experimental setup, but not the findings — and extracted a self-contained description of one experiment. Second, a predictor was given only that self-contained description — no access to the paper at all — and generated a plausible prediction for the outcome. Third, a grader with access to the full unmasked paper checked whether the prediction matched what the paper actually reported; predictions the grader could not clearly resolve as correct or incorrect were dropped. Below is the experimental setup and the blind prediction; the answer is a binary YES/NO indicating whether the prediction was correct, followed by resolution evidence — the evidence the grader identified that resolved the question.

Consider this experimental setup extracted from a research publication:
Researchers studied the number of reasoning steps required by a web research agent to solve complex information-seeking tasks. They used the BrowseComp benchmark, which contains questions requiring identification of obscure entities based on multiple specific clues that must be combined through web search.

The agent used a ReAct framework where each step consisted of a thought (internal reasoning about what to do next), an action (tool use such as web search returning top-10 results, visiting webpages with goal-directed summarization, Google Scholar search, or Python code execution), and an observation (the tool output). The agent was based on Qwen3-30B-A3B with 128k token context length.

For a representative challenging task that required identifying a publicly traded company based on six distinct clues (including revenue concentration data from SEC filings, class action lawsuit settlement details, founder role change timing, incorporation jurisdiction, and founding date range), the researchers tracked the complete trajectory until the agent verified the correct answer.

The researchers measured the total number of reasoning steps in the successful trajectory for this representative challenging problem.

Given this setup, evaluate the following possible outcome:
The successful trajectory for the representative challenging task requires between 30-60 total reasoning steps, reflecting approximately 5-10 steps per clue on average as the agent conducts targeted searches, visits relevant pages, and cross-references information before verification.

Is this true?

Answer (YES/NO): NO